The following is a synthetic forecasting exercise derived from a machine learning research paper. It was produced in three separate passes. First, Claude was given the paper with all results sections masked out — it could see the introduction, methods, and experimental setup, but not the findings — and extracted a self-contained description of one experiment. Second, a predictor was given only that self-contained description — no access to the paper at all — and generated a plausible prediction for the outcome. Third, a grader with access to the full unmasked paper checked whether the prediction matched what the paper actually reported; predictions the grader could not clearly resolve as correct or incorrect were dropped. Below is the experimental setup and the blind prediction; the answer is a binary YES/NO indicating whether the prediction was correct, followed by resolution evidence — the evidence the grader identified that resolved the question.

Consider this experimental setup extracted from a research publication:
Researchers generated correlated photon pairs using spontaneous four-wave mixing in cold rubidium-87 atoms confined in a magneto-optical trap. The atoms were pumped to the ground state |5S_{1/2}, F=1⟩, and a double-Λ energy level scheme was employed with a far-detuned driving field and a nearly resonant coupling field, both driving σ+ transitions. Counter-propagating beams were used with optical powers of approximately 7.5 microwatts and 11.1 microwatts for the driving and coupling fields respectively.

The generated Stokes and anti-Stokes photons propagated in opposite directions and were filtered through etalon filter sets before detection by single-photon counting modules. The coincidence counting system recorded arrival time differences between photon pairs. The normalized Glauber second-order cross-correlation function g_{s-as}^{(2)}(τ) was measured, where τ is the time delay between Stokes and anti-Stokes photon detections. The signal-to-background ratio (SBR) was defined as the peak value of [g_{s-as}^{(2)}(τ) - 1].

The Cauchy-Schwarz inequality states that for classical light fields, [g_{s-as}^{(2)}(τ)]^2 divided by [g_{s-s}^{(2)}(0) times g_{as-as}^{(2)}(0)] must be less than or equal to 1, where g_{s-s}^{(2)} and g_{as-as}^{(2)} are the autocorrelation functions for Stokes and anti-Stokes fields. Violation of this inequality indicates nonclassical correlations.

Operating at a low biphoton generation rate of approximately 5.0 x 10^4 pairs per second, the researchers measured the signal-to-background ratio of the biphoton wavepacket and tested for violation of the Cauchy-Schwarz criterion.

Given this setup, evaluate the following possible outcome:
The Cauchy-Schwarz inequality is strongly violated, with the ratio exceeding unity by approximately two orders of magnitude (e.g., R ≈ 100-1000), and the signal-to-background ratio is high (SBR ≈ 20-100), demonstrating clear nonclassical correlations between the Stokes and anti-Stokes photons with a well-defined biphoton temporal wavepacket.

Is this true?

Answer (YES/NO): NO